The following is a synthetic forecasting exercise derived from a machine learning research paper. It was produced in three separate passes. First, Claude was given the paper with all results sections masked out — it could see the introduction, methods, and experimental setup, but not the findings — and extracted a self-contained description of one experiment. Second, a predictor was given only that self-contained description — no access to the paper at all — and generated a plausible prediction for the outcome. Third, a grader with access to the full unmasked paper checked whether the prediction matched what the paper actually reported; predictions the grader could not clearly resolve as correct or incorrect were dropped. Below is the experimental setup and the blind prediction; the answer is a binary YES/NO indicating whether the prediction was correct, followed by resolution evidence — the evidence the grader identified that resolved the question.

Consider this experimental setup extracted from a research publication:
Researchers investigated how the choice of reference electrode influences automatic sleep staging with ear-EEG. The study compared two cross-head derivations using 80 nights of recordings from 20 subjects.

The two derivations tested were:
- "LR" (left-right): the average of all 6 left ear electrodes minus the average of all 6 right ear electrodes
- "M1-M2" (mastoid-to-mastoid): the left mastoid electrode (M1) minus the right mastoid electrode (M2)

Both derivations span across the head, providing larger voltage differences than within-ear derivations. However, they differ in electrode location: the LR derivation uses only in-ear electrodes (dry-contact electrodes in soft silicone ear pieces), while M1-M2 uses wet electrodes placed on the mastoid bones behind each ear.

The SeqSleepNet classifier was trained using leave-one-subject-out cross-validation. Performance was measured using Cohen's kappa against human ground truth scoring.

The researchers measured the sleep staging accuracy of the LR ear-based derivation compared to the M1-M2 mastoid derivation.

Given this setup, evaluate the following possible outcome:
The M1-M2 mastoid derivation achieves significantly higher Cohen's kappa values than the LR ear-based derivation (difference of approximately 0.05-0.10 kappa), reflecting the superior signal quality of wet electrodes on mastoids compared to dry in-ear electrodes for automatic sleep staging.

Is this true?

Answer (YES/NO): NO